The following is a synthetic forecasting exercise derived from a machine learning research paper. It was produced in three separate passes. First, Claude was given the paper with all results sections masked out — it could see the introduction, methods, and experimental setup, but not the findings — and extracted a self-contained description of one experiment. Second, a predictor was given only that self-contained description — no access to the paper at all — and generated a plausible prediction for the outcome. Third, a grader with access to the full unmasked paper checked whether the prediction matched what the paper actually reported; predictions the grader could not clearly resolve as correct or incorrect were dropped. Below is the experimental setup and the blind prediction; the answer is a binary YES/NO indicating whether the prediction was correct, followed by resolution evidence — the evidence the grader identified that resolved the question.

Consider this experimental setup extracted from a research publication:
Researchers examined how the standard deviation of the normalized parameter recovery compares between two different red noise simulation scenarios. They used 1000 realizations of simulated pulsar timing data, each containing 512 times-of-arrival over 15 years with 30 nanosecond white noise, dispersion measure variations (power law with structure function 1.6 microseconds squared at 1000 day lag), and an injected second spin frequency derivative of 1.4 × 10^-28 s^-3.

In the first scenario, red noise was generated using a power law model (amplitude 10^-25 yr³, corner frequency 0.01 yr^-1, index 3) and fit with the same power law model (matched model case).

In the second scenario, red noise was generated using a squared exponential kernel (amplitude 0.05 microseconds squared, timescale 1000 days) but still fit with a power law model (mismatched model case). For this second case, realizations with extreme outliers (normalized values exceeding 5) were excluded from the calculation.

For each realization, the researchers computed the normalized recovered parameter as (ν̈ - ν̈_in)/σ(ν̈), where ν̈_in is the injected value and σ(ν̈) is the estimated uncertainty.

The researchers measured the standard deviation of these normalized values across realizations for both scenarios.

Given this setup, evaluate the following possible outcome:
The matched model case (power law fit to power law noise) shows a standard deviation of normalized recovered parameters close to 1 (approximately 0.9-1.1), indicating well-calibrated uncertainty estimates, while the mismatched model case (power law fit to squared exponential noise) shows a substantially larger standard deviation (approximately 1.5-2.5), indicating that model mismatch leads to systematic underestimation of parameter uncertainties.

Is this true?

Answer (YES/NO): NO